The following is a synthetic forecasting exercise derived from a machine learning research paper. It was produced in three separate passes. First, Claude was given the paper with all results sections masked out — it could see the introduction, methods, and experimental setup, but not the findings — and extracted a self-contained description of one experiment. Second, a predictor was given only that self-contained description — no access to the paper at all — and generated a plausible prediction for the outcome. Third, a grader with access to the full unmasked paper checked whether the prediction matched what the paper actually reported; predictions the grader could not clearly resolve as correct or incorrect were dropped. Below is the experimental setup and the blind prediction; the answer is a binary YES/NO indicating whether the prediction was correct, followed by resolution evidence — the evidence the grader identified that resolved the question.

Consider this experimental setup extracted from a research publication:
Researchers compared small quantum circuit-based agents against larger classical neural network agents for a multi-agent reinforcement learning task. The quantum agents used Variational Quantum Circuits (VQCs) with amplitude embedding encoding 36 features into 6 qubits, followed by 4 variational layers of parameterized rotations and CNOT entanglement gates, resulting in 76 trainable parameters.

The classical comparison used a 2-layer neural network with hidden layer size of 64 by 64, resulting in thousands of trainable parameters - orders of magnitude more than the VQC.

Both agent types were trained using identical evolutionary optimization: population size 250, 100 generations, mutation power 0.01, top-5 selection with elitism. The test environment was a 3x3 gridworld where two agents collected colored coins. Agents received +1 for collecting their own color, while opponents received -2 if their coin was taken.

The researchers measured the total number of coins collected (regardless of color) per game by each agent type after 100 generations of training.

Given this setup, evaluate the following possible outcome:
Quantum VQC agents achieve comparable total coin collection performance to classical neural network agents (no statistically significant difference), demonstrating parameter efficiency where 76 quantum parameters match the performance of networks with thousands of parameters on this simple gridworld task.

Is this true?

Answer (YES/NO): YES